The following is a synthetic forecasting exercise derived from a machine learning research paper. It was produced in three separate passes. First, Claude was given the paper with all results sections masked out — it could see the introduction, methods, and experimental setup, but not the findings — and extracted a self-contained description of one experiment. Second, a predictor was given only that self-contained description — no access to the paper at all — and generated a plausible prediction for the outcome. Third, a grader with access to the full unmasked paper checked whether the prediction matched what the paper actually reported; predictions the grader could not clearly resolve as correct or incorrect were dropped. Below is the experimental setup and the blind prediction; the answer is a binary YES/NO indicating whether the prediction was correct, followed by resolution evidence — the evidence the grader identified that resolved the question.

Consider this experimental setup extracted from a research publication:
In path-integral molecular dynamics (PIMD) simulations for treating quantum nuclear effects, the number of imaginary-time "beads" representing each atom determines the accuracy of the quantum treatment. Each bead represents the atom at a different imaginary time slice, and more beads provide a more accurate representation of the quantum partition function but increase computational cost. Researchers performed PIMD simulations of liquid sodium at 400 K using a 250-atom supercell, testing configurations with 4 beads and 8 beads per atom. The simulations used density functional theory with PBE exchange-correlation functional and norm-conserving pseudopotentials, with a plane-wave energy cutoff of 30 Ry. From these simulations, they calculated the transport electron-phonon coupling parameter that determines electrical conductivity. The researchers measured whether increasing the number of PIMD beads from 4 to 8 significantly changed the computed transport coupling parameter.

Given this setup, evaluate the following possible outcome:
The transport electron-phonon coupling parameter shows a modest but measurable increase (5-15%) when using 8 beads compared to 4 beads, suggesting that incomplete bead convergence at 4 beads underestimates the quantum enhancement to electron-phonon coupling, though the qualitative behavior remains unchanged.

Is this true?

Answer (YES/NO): NO